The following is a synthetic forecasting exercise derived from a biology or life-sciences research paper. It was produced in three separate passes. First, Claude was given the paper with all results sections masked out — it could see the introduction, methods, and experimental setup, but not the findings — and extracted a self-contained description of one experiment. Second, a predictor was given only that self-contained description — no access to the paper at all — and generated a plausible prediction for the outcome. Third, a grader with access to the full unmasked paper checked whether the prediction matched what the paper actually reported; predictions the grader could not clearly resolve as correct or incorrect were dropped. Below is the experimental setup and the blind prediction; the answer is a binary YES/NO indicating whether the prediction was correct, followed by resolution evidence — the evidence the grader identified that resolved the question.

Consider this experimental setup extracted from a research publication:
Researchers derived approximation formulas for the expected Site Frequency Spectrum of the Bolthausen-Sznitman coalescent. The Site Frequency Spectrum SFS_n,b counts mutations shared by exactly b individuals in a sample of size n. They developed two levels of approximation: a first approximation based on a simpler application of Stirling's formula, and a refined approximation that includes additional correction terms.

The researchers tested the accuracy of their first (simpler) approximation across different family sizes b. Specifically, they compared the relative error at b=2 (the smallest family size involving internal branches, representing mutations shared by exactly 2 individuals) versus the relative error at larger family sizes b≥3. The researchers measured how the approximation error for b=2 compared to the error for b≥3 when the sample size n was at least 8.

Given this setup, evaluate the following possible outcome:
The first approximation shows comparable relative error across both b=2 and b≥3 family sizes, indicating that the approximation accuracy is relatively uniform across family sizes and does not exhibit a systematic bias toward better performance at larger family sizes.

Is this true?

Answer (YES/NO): NO